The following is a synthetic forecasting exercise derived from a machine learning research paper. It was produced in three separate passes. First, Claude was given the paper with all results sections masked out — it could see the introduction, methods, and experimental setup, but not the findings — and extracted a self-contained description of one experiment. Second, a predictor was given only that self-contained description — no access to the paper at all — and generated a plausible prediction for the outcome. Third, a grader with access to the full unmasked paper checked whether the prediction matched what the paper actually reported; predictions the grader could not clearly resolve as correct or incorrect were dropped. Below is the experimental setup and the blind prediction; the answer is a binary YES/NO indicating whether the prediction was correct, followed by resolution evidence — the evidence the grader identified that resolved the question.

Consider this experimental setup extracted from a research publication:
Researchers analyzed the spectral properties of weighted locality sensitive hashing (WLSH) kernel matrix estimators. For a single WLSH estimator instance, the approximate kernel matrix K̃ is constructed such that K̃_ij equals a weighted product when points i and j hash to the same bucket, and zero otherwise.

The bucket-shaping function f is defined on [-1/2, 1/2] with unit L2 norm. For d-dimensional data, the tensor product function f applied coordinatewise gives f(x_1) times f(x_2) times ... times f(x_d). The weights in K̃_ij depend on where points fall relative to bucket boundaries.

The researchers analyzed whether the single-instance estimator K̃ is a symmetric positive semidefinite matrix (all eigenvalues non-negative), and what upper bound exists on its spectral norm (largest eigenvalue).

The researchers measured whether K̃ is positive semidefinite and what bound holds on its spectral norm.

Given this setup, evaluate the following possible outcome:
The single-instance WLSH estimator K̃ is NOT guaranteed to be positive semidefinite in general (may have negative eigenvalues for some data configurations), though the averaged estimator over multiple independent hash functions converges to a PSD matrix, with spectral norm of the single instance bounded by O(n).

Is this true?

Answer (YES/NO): NO